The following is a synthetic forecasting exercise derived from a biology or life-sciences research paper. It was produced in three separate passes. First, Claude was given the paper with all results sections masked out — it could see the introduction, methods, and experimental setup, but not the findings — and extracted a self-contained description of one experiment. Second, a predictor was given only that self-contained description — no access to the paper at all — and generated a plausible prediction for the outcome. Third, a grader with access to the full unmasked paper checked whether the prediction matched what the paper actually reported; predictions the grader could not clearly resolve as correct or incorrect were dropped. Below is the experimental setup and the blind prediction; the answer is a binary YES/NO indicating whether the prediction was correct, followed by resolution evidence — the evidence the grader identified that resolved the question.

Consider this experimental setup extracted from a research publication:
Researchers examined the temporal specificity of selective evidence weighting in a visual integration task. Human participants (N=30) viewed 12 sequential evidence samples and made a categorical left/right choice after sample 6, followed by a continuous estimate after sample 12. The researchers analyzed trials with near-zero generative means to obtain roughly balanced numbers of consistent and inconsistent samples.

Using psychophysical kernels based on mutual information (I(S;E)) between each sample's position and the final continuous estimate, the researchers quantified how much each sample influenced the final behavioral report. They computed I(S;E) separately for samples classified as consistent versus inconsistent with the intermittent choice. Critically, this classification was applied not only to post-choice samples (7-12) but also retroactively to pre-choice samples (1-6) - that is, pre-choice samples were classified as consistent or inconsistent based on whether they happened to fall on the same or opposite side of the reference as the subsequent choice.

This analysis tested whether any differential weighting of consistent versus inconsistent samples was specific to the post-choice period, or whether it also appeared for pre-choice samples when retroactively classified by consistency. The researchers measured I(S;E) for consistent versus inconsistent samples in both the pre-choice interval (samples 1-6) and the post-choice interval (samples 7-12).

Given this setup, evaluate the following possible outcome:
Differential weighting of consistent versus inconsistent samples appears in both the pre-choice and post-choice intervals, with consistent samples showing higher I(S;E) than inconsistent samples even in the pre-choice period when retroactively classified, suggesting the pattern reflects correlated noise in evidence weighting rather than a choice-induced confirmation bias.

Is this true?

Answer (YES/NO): NO